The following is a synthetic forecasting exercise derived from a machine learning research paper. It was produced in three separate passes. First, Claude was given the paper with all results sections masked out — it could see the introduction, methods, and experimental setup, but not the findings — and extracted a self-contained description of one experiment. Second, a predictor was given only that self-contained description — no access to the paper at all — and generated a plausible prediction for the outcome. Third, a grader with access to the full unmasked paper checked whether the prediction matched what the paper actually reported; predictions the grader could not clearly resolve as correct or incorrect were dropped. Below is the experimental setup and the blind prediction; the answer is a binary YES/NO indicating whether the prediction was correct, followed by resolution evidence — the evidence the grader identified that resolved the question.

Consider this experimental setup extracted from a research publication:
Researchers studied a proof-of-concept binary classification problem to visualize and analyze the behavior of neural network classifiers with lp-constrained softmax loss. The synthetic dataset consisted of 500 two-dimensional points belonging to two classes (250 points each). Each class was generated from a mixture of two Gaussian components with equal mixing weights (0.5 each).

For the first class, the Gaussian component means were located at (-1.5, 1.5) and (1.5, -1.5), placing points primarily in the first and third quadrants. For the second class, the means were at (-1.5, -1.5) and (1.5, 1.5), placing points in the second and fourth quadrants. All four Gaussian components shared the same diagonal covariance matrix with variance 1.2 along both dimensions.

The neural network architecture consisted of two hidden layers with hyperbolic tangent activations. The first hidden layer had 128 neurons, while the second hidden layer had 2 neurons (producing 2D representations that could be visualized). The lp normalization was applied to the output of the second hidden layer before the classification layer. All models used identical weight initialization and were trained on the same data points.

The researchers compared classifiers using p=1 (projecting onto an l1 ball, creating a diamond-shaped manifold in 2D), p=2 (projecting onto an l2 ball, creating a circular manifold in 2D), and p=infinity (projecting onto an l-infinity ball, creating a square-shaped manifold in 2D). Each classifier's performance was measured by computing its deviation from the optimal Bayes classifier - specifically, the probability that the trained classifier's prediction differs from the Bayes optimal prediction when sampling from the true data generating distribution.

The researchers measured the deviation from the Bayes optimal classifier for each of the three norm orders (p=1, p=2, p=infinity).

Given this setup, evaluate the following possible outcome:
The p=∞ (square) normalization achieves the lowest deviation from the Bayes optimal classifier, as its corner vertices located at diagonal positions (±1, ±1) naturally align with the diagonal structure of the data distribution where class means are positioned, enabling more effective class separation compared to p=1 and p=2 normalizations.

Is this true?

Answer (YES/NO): NO